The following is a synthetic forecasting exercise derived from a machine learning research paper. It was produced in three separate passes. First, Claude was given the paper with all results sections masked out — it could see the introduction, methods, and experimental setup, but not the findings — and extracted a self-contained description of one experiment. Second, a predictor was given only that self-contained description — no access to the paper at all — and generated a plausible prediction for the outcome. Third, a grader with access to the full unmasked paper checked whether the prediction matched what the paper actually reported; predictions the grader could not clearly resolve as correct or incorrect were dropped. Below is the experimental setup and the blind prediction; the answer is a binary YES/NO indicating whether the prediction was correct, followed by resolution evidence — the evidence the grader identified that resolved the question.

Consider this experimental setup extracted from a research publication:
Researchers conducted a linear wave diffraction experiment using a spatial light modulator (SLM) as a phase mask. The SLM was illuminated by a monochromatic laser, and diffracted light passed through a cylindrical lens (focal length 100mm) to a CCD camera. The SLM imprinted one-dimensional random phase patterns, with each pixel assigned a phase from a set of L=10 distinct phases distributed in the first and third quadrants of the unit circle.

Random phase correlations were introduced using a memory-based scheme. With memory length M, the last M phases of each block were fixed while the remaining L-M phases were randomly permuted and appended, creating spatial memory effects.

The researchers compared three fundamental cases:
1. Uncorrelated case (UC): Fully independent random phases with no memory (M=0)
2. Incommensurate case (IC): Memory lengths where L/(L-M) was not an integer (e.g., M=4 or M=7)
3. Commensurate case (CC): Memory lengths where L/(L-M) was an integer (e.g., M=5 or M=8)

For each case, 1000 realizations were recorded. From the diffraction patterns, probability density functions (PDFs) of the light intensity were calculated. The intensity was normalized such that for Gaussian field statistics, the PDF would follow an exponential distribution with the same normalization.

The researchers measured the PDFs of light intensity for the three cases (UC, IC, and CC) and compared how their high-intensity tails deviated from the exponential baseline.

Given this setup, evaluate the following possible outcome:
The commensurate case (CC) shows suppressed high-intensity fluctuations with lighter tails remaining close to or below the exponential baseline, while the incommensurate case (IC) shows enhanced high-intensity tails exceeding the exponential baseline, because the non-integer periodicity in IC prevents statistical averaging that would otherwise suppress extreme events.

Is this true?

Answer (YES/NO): NO